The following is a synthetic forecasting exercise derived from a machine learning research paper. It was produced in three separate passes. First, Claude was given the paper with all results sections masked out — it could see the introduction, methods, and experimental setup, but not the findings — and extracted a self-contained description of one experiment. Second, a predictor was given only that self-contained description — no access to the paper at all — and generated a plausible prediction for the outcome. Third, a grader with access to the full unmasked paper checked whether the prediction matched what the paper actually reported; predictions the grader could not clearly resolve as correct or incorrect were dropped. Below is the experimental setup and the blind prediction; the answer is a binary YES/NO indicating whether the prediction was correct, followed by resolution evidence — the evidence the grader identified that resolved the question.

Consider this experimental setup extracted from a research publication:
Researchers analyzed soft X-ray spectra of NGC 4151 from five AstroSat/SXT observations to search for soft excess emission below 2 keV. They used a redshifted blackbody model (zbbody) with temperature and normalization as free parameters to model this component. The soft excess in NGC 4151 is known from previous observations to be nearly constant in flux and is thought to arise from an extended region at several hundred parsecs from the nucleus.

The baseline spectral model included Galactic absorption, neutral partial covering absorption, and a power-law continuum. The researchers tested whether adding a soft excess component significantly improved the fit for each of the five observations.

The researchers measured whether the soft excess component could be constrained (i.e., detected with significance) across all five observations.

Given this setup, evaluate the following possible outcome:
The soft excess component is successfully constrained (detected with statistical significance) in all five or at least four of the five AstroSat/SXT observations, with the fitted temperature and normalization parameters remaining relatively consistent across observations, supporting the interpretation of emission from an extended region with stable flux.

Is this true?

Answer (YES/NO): NO